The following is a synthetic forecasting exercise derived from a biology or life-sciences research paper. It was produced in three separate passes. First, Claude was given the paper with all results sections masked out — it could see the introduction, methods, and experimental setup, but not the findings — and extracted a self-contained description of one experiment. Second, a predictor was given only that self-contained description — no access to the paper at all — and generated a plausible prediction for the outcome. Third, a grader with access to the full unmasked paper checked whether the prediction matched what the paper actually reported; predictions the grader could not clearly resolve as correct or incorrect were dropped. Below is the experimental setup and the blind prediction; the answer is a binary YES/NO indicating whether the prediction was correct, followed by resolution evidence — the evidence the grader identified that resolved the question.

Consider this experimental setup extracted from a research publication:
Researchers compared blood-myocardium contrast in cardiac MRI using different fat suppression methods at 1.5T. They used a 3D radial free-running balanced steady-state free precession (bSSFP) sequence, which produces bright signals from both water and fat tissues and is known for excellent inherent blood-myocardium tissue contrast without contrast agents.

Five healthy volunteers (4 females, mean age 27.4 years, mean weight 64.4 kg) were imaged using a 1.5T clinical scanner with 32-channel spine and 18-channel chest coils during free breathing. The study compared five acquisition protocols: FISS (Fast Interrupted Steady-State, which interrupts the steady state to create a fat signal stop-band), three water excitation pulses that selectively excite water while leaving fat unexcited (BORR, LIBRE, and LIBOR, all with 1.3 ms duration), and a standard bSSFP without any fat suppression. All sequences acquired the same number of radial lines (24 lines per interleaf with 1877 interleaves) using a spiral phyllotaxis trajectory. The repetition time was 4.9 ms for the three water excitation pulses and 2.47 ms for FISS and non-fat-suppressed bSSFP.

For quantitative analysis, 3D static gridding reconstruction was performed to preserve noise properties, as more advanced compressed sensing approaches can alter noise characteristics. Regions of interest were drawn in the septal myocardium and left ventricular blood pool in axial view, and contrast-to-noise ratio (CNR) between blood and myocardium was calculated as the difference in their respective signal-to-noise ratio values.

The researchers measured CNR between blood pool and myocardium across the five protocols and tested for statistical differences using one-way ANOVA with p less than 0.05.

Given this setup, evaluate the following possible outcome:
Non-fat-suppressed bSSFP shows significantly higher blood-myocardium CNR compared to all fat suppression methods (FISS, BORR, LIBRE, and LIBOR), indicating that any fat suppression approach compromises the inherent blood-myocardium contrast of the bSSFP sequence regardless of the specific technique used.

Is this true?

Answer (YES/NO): NO